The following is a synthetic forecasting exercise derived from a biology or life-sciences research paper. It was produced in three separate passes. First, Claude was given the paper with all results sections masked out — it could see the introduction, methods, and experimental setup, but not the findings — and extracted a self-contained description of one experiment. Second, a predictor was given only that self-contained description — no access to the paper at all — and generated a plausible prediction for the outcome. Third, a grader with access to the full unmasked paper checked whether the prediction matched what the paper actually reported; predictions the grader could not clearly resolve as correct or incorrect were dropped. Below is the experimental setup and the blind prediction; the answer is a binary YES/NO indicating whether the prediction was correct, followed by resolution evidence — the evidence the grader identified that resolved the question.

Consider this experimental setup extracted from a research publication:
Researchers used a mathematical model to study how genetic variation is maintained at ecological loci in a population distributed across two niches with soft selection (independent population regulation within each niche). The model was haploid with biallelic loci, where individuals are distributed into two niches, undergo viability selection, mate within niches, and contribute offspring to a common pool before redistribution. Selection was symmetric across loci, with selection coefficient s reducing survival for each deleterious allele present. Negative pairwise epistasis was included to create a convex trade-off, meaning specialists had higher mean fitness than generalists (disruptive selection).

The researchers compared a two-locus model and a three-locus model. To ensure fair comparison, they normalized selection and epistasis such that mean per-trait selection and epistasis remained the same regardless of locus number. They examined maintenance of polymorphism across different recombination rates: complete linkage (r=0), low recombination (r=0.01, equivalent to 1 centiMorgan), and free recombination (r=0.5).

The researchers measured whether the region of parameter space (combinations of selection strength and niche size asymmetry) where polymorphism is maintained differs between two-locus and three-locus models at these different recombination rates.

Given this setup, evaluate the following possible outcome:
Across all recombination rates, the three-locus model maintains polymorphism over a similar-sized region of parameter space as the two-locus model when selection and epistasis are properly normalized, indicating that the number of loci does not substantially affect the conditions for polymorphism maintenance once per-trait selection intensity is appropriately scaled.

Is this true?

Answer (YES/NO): NO